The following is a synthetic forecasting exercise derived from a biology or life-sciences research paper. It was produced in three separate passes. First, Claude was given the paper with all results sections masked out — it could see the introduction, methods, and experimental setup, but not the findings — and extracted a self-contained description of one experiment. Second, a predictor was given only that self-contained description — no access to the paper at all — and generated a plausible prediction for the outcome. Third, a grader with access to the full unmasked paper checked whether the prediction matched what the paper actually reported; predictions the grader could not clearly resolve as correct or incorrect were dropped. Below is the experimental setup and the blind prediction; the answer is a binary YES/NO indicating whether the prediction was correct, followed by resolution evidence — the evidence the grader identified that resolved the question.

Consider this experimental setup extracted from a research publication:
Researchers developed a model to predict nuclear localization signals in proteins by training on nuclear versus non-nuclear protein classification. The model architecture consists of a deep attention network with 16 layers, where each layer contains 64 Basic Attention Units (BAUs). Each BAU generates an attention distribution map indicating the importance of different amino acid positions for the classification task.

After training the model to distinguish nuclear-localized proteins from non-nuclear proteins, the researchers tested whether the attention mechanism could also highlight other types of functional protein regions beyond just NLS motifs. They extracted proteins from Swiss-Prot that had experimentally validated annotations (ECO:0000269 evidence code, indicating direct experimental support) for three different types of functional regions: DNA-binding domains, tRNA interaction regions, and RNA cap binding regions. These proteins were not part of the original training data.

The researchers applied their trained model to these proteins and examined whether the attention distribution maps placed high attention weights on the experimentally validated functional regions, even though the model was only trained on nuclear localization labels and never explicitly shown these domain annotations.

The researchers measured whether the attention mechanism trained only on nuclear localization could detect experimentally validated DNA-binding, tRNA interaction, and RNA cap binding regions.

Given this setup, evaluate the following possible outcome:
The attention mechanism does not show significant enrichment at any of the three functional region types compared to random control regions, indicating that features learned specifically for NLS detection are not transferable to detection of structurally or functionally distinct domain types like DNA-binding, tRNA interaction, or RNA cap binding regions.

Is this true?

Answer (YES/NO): NO